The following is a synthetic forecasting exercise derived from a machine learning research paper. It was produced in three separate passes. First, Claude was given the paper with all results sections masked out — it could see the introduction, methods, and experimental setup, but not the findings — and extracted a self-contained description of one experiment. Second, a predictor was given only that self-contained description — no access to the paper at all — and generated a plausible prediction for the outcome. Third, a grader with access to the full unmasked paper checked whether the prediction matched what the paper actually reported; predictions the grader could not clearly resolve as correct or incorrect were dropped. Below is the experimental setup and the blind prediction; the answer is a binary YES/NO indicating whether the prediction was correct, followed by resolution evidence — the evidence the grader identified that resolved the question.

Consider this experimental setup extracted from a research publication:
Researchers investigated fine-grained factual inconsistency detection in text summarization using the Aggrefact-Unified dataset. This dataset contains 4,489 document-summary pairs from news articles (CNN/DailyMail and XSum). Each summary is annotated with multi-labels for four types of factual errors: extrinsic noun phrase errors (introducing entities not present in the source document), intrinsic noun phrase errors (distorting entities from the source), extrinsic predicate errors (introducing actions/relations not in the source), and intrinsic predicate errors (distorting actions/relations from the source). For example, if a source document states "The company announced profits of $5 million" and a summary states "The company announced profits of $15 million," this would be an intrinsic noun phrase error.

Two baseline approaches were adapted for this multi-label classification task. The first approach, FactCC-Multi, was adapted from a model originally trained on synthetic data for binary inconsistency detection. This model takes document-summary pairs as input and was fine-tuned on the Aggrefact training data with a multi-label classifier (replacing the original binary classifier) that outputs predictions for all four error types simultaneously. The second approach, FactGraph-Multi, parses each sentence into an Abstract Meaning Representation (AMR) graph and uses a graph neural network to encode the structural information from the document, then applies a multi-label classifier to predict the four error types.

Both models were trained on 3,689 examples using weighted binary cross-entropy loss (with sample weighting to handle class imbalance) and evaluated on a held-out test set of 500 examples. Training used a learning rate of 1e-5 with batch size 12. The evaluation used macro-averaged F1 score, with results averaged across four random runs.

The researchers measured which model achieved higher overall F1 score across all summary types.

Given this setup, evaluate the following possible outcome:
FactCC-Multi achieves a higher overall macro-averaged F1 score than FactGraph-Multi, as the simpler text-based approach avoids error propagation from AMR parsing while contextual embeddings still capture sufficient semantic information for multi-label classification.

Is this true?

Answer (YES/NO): YES